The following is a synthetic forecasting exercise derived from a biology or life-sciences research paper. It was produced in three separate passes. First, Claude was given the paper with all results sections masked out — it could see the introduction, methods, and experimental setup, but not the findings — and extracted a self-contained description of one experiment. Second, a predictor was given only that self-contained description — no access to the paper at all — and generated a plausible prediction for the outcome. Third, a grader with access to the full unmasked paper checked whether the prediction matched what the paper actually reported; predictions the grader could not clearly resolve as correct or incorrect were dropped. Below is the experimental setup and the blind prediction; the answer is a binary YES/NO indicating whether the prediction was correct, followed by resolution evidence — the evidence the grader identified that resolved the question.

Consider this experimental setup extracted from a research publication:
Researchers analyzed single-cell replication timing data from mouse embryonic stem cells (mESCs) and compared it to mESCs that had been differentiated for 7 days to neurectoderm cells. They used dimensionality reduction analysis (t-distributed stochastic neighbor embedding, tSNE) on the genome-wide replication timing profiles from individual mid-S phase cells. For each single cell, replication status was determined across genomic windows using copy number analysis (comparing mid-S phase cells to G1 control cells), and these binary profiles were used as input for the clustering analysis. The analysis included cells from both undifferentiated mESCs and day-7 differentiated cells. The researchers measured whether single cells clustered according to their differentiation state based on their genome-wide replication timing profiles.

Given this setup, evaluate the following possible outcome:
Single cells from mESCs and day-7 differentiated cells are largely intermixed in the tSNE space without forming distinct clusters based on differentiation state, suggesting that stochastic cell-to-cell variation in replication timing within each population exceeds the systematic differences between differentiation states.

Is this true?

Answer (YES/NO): NO